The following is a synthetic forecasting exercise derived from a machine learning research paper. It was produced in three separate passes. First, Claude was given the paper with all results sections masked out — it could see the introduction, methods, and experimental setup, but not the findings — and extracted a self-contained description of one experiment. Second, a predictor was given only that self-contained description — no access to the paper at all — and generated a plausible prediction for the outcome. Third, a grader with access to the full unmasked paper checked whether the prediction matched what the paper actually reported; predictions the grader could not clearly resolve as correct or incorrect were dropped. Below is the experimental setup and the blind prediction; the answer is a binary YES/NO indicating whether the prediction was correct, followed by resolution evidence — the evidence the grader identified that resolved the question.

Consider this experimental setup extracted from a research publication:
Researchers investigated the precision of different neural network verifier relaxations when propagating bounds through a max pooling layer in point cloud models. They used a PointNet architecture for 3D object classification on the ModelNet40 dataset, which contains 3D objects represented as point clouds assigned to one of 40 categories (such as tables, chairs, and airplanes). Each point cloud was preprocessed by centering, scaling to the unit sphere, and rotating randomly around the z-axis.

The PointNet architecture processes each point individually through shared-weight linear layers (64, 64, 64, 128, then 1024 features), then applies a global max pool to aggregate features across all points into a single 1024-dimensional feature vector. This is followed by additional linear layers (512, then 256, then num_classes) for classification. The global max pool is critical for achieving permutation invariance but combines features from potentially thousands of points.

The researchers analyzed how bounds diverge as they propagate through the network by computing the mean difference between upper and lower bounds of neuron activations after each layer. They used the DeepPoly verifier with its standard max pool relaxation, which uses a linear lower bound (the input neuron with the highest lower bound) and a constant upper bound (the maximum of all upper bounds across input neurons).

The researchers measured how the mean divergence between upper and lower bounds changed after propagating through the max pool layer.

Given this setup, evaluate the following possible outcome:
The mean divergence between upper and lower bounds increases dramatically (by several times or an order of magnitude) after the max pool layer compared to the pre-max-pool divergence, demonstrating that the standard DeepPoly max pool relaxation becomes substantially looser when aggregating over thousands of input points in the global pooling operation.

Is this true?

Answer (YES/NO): YES